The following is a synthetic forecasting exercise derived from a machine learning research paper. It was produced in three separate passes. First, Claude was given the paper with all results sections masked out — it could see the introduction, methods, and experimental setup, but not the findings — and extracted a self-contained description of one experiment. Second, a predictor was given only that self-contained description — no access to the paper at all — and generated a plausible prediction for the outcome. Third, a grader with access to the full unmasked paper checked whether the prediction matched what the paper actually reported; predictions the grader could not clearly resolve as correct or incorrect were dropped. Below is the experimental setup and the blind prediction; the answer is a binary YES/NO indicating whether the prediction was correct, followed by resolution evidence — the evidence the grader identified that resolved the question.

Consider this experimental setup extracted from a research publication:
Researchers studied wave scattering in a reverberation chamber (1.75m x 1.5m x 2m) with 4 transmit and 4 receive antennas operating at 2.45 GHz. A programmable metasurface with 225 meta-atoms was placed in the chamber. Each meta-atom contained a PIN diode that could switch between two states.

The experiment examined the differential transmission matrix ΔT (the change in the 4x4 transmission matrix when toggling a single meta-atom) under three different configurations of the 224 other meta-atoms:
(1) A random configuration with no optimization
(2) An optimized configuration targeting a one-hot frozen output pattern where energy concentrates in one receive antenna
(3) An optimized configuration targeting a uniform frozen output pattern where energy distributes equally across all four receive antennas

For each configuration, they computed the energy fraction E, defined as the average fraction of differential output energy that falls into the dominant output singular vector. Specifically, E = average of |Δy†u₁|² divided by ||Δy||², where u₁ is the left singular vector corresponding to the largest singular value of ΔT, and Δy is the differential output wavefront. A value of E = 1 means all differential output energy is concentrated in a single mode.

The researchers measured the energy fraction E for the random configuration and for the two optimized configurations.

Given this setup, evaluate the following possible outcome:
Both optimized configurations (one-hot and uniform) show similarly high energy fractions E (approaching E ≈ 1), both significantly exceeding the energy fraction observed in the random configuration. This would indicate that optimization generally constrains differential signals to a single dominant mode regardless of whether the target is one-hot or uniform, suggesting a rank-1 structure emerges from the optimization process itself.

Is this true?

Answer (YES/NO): NO